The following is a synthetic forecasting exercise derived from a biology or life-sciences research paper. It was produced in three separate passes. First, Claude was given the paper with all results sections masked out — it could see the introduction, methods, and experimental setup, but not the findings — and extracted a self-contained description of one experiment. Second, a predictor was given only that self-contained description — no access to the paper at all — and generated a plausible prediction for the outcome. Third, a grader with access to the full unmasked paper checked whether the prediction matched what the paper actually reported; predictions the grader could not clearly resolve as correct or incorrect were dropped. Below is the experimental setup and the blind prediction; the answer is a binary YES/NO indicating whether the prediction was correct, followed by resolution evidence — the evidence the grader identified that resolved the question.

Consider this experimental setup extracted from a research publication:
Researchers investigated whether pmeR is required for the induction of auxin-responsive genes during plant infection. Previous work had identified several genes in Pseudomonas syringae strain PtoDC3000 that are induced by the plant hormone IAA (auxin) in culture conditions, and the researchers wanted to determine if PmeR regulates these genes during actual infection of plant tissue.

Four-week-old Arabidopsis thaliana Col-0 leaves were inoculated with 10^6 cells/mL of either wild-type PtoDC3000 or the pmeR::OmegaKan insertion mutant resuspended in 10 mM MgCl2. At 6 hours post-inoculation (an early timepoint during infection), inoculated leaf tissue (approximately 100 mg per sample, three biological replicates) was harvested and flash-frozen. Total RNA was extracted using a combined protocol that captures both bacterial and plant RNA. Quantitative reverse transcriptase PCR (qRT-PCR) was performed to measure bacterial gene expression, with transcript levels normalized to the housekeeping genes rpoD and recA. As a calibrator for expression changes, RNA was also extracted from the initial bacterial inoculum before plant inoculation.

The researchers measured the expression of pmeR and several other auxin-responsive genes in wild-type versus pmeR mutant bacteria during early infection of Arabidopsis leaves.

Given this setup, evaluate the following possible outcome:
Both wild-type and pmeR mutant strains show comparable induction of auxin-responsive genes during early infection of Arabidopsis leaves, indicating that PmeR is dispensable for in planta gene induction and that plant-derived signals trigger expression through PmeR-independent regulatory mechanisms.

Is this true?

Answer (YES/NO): NO